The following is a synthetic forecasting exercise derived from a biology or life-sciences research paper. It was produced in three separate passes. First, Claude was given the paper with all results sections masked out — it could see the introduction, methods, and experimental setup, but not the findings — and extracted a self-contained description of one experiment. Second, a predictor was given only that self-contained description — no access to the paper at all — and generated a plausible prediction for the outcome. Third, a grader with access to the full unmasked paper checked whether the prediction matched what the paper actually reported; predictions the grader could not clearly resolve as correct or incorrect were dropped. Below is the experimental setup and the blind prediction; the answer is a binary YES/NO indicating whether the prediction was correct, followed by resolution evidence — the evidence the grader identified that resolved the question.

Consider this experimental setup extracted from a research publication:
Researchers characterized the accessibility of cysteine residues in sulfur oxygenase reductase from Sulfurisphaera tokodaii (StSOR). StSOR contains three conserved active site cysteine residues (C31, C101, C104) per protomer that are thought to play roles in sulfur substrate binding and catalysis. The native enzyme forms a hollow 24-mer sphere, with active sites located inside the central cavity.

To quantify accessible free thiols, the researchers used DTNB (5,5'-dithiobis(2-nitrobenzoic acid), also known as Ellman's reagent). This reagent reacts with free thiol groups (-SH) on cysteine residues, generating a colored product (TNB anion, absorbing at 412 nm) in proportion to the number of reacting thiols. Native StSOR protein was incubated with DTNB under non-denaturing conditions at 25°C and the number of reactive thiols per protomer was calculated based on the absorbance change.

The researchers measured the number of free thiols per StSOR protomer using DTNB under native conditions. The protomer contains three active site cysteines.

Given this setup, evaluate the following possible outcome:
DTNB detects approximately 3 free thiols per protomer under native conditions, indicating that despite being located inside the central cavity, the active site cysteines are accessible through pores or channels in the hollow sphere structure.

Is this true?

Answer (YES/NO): YES